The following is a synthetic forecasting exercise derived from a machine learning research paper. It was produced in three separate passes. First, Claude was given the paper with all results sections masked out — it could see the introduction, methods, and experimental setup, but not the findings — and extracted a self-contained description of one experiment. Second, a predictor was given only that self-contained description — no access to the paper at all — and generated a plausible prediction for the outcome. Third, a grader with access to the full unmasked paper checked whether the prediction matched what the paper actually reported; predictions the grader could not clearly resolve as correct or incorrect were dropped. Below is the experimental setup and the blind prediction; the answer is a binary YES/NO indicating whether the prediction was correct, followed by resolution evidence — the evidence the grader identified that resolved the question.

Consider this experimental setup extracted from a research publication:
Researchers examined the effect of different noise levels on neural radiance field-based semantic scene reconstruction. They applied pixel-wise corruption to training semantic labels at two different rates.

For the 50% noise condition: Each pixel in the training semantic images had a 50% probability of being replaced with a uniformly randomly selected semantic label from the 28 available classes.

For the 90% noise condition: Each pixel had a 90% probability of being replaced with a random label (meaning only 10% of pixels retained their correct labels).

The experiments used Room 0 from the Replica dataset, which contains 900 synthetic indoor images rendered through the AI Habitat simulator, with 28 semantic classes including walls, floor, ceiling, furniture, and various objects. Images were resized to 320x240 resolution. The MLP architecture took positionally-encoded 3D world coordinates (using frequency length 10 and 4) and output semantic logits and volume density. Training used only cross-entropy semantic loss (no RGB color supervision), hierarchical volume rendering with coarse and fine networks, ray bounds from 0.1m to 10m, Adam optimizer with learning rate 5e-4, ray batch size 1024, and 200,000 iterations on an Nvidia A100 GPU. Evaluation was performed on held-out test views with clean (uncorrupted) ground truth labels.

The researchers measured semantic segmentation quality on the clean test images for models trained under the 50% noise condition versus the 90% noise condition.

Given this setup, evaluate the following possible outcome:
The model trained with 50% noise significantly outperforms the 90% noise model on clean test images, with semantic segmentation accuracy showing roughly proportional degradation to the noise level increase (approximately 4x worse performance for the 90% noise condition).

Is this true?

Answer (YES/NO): NO